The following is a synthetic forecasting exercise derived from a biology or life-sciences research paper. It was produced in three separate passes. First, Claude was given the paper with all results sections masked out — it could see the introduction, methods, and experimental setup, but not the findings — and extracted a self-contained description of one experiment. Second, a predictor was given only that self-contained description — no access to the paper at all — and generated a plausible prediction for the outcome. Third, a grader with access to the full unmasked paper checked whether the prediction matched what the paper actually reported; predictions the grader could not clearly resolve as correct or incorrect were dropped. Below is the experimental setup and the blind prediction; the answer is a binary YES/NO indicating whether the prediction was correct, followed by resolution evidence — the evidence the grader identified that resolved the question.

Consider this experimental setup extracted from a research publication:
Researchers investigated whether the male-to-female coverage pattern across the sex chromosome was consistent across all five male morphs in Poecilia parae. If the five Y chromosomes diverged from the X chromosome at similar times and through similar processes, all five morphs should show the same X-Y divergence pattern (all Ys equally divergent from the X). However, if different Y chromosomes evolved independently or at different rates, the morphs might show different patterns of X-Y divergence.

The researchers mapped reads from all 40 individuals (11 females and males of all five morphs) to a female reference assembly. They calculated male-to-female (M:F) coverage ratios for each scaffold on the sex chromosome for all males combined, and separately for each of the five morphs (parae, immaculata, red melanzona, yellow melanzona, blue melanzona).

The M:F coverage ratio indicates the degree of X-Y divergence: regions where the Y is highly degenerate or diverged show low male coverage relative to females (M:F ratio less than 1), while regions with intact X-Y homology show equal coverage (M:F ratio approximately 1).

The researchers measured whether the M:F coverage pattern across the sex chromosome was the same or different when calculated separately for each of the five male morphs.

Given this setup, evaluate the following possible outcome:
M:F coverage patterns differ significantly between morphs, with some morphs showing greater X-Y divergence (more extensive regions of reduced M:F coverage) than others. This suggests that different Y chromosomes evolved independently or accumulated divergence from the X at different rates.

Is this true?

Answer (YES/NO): NO